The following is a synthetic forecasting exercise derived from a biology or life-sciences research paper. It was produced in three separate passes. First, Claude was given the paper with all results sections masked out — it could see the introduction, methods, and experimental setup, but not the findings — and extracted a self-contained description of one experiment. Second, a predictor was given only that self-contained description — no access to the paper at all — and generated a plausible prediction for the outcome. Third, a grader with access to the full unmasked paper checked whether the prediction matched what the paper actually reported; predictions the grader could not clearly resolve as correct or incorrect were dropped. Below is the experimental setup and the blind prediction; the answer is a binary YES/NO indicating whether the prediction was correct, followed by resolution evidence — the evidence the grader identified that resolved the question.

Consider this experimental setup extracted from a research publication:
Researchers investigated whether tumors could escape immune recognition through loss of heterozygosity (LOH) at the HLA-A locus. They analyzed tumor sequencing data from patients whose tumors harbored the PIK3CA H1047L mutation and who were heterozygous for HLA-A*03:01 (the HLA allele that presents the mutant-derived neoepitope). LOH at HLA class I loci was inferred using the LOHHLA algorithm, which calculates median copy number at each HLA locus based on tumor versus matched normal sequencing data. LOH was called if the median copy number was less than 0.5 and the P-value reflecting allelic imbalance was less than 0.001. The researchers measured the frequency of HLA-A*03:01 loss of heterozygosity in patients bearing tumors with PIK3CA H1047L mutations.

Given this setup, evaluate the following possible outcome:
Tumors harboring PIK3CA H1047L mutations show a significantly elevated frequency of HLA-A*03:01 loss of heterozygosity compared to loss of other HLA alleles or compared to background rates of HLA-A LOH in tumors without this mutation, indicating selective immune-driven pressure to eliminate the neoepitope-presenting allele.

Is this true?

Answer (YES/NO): YES